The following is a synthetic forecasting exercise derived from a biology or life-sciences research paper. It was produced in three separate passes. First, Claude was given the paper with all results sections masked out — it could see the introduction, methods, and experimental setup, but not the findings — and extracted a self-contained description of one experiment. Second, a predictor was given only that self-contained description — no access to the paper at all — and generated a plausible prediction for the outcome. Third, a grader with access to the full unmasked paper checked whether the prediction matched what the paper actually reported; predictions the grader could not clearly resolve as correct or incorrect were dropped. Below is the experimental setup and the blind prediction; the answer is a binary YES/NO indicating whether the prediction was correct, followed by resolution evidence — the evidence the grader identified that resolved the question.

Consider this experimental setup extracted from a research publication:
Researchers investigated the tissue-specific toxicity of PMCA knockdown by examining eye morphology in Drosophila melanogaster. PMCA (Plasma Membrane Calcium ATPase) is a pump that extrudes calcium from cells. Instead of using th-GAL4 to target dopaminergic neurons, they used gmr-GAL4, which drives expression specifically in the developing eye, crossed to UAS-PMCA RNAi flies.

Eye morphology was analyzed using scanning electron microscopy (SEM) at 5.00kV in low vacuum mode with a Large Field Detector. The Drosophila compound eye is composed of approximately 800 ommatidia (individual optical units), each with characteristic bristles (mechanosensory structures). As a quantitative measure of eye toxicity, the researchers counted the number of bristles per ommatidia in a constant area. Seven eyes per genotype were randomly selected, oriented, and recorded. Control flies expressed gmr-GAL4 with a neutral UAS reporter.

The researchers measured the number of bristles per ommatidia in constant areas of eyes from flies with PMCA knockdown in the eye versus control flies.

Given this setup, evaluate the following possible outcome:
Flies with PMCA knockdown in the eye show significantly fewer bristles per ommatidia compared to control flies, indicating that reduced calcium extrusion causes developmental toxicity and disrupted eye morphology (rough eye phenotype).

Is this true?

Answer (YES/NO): NO